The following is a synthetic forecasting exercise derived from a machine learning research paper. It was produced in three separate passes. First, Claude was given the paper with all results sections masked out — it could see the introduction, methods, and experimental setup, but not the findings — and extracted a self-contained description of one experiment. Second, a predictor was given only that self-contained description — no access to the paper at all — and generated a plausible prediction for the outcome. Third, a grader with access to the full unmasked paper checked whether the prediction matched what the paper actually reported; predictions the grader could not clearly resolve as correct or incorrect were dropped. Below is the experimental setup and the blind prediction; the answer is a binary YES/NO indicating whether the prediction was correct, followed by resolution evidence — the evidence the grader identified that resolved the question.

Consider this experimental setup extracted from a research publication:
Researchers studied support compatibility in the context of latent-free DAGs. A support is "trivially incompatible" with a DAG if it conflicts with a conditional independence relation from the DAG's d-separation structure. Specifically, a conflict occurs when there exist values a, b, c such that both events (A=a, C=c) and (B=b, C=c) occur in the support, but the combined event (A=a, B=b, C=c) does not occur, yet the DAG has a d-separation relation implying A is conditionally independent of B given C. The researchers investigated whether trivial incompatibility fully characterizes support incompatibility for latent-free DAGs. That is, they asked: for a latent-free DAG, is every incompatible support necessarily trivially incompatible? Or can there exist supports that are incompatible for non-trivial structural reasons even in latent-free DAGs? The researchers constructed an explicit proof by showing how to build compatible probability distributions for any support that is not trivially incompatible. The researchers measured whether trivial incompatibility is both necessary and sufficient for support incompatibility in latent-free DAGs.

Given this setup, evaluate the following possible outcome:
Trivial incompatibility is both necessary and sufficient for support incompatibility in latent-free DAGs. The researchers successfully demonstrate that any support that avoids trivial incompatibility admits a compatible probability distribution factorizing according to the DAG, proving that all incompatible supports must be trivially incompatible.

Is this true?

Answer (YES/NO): YES